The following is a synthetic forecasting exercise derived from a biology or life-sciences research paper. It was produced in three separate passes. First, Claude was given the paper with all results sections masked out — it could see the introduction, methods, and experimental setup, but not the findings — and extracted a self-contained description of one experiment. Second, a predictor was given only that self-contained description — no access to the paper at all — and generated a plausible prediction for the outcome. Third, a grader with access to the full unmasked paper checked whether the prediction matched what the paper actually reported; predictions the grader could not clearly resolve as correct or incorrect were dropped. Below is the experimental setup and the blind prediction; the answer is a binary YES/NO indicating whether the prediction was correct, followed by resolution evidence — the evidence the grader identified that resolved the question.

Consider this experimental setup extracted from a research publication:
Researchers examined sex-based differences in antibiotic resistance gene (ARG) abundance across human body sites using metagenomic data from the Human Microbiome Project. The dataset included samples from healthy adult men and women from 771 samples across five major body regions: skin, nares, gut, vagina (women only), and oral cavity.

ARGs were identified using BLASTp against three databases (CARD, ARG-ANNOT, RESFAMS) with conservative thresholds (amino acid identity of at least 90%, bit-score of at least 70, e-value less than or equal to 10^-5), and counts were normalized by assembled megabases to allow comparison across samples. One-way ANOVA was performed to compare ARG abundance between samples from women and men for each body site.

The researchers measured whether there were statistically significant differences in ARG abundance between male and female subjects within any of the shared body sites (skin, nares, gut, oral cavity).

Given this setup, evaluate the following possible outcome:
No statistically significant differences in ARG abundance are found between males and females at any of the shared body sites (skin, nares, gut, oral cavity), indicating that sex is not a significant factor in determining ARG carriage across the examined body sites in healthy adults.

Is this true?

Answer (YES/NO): YES